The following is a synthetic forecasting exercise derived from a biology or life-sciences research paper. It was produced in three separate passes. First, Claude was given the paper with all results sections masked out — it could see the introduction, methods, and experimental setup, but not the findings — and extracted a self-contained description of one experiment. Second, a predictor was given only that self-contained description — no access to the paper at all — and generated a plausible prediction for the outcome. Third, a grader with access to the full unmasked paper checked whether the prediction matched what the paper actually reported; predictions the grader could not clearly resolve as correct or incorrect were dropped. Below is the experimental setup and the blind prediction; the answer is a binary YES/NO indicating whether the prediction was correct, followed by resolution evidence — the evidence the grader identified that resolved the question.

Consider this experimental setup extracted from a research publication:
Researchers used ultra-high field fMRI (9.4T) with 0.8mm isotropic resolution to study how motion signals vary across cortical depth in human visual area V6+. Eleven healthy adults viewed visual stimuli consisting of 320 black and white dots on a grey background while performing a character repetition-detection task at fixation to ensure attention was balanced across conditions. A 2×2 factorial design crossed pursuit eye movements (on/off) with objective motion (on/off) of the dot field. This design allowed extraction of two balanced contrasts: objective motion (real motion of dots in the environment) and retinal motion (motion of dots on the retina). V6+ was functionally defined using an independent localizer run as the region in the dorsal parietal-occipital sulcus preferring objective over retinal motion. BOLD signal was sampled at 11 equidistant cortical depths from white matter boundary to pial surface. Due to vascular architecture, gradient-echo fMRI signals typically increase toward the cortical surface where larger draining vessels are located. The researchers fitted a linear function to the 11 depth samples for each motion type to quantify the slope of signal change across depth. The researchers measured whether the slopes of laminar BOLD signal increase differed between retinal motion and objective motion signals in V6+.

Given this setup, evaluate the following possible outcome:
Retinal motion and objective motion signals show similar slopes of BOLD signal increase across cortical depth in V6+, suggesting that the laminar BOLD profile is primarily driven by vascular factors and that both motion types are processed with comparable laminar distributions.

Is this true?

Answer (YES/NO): NO